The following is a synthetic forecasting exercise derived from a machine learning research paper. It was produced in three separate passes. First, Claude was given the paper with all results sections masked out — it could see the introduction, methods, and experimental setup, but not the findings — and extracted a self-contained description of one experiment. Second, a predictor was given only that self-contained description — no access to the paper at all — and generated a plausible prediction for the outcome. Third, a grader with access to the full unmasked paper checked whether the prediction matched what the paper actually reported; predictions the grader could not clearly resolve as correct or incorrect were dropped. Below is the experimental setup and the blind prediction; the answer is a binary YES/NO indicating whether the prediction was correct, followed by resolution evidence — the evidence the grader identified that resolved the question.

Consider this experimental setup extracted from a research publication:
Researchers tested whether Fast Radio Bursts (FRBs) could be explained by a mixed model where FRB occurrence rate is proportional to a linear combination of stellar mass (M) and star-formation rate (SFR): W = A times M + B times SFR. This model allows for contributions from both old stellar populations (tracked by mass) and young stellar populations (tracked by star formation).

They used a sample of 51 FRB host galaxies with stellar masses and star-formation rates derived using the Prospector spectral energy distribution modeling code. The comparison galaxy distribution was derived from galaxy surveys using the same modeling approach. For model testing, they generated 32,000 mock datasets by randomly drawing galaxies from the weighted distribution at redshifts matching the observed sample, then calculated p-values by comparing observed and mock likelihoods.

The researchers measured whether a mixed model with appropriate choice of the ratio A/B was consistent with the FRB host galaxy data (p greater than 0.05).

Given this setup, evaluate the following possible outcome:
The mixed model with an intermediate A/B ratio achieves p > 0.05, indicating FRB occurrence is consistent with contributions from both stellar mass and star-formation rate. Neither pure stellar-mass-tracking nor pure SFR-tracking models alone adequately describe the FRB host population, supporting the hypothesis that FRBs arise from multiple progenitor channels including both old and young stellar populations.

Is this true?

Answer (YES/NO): YES